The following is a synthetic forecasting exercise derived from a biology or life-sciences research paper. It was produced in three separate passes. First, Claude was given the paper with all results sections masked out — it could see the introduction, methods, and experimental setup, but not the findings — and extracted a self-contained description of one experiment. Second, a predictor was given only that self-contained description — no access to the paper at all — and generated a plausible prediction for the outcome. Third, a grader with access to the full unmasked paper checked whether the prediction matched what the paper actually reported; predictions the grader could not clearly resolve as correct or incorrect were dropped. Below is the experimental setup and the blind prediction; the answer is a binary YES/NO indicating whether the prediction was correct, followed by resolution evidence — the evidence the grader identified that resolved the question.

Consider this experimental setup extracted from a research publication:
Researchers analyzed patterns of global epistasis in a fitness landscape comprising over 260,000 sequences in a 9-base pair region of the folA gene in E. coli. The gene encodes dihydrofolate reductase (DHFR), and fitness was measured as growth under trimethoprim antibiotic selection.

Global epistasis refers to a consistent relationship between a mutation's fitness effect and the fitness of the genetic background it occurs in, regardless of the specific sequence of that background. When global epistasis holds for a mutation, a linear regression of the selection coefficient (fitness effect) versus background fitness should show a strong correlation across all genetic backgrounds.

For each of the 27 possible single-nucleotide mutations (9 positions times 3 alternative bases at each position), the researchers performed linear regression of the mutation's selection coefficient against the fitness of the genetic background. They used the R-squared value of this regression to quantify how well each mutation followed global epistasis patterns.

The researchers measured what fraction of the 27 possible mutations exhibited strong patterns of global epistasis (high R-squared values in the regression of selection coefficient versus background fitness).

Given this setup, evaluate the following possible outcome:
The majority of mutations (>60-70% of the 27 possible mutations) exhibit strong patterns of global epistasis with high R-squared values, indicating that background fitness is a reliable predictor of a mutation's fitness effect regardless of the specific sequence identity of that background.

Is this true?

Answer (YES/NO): NO